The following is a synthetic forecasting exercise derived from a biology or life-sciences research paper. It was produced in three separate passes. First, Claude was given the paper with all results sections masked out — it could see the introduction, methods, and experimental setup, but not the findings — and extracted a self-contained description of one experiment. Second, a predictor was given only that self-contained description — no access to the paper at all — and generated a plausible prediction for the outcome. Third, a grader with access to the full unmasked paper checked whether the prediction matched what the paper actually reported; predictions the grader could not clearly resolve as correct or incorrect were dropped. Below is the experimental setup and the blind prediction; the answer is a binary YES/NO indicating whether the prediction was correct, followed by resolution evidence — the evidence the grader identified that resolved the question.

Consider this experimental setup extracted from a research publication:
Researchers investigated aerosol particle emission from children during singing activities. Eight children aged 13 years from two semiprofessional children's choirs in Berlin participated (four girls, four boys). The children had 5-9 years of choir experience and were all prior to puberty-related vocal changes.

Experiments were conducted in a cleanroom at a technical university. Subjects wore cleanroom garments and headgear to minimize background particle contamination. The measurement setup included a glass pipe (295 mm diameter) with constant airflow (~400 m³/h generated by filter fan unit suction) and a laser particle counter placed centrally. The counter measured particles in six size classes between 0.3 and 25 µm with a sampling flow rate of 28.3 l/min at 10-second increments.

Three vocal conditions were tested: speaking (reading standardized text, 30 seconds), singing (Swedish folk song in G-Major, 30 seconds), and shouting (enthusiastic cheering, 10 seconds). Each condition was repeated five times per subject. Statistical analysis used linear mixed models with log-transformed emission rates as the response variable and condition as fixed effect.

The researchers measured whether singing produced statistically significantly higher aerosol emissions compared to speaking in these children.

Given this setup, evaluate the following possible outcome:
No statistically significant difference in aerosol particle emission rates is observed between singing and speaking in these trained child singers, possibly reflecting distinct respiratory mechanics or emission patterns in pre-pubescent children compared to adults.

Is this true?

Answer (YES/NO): NO